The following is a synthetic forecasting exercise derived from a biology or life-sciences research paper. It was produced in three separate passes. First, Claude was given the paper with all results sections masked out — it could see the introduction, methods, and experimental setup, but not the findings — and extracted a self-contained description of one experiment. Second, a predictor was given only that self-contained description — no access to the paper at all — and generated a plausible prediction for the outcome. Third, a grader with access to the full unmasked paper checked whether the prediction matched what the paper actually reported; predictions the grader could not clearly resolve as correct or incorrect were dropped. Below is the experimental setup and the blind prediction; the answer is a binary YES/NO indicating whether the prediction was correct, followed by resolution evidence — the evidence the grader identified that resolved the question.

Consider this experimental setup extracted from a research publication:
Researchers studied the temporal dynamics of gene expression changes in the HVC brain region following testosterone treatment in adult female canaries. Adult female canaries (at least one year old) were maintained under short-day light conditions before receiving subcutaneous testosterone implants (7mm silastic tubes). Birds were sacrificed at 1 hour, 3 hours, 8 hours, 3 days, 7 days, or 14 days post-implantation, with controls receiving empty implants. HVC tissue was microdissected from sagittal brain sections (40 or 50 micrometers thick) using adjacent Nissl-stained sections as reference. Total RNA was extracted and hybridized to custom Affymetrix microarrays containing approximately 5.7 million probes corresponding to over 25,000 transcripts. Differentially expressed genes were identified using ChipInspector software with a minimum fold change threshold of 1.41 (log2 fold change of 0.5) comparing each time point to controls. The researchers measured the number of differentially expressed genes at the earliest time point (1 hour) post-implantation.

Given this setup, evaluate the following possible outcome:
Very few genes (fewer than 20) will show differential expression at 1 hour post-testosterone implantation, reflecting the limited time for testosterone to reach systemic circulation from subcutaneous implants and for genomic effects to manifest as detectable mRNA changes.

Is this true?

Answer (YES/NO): NO